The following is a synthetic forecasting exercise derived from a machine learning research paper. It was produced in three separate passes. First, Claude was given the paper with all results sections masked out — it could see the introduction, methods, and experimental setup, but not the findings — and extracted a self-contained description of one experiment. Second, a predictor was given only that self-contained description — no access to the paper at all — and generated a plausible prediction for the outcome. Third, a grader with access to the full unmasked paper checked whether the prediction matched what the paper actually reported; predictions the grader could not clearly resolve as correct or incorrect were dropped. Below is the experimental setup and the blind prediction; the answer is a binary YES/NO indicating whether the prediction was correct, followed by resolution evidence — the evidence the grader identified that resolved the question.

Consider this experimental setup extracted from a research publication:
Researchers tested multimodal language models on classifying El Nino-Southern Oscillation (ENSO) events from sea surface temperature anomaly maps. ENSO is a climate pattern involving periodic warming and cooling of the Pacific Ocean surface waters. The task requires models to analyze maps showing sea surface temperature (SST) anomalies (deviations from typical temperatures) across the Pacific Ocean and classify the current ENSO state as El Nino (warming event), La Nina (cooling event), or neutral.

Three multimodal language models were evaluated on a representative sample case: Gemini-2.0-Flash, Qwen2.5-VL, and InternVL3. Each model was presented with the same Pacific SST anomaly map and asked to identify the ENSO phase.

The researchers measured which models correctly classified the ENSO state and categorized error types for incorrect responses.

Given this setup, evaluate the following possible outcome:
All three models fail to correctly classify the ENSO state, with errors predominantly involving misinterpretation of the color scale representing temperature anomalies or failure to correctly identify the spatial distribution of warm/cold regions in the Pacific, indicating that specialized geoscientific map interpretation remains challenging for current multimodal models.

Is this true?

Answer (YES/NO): YES